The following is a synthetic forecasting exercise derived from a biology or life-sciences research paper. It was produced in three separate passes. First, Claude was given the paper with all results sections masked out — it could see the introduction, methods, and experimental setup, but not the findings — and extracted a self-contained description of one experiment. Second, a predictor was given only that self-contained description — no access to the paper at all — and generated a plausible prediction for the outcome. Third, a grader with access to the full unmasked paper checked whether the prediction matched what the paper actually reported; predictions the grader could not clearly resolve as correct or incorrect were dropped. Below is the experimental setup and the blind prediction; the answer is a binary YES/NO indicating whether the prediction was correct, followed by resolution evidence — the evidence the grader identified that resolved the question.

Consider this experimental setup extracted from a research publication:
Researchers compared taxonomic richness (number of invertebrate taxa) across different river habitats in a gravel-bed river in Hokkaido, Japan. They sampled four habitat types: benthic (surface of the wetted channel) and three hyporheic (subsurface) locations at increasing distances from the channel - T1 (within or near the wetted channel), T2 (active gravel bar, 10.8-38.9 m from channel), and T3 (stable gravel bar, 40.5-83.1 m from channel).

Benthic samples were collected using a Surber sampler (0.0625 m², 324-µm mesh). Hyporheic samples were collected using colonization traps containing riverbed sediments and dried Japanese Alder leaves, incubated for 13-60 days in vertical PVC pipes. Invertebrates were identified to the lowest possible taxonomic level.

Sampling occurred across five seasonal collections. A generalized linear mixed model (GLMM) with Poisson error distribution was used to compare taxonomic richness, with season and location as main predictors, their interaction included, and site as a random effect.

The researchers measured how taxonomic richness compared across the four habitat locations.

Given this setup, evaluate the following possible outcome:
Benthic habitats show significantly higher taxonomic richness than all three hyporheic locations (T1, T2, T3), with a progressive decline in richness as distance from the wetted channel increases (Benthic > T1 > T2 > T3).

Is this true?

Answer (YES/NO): NO